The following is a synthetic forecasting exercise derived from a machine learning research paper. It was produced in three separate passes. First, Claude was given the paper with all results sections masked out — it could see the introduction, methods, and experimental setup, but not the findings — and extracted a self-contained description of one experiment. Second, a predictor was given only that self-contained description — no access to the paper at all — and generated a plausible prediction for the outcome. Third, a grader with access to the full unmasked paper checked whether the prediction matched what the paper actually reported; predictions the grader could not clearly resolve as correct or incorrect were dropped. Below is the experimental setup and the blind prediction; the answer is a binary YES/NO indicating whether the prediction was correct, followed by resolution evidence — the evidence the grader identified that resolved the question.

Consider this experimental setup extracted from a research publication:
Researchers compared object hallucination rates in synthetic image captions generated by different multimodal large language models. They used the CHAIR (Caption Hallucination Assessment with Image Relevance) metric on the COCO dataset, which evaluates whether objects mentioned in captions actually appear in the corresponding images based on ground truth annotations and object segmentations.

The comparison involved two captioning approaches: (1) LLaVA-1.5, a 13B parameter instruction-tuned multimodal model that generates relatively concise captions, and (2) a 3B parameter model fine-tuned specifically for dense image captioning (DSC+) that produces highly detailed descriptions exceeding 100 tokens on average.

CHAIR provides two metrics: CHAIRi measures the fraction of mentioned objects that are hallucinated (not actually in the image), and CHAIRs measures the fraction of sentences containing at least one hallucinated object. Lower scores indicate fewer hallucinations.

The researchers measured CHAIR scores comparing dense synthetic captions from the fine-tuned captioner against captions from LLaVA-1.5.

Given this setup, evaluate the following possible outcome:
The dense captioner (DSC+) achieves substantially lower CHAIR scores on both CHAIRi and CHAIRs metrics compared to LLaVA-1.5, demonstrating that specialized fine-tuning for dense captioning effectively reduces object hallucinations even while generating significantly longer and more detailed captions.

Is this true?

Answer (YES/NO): YES